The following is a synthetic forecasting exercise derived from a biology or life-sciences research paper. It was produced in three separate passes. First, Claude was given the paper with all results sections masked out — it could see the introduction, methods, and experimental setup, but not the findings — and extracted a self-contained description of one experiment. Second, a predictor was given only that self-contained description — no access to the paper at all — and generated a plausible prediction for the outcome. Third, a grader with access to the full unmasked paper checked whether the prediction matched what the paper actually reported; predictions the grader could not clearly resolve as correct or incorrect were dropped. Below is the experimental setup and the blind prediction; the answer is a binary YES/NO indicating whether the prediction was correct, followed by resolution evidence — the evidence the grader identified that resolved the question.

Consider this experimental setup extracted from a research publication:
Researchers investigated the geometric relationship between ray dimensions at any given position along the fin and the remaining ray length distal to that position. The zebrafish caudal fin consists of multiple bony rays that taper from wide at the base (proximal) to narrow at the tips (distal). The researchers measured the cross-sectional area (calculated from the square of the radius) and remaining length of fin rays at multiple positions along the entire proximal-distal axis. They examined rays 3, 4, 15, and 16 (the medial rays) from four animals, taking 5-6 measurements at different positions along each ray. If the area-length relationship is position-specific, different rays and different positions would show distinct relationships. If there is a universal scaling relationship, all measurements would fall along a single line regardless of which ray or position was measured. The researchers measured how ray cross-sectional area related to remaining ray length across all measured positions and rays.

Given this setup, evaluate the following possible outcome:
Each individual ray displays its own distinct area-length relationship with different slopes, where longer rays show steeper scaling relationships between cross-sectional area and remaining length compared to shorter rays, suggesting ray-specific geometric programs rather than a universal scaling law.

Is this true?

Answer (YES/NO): NO